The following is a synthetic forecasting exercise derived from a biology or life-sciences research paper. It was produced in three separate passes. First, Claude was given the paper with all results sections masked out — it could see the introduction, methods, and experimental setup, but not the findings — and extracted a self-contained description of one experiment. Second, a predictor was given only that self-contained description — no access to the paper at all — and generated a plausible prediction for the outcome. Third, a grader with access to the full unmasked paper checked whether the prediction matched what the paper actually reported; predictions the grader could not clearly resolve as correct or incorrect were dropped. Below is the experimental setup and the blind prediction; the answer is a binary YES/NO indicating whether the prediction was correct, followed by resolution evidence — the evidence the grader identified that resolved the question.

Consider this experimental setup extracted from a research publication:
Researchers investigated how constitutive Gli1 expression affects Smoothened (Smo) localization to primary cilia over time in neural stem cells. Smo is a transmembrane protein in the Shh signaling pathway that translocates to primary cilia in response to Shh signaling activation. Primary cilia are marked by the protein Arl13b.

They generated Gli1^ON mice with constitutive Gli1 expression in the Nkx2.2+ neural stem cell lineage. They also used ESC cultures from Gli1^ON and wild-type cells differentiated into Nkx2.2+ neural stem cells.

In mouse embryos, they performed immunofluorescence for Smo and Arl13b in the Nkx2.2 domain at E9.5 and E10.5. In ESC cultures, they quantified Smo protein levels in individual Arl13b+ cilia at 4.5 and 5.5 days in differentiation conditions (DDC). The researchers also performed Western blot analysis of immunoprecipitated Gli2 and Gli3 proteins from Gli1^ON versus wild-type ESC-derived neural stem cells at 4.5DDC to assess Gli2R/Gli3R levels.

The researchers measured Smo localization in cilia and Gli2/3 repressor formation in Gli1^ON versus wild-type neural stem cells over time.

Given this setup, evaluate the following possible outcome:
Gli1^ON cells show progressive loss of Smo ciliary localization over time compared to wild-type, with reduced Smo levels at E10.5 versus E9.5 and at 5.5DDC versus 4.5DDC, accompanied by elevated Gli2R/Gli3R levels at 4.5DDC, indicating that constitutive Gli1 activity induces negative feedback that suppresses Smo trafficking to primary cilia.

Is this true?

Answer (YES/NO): YES